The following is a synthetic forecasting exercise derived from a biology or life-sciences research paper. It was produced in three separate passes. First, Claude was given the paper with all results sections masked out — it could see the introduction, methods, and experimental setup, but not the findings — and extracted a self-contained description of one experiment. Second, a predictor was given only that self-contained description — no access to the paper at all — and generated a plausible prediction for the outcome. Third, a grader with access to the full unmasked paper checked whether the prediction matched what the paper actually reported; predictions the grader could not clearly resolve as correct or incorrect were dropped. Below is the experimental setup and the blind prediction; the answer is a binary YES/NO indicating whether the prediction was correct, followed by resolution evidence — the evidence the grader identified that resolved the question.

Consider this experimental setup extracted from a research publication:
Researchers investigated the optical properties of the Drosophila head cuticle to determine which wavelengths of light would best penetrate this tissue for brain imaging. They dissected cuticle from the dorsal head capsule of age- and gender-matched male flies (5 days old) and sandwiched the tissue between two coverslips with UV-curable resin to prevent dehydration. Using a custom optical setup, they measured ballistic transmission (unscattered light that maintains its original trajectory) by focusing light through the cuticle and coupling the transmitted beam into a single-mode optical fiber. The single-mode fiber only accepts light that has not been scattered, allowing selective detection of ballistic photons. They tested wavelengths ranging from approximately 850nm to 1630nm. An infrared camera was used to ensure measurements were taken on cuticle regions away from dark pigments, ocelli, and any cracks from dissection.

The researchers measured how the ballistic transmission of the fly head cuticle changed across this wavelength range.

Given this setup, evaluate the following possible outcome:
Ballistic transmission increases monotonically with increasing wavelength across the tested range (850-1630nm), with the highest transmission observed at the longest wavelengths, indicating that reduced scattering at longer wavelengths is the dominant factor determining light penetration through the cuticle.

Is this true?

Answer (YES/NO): NO